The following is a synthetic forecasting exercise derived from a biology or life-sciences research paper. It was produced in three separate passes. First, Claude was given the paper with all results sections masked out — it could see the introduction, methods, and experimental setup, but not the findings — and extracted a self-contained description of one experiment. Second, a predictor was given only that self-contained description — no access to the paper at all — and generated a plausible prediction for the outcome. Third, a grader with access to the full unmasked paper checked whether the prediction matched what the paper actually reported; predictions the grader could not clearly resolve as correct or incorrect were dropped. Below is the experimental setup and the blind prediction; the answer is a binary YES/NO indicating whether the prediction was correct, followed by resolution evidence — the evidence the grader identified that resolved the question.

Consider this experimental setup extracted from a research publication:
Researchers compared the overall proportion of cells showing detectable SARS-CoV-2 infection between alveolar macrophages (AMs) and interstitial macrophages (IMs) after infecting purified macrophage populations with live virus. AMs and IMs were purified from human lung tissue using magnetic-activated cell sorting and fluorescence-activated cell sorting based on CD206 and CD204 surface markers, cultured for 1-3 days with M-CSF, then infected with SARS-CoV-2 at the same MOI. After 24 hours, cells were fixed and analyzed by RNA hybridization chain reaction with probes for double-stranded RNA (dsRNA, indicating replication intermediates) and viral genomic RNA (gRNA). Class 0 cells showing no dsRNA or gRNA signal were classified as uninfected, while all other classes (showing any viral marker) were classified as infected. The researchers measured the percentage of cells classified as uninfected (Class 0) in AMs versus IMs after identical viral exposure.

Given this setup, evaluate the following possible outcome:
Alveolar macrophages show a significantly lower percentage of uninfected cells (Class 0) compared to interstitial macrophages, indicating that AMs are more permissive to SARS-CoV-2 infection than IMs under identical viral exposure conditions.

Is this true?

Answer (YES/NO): NO